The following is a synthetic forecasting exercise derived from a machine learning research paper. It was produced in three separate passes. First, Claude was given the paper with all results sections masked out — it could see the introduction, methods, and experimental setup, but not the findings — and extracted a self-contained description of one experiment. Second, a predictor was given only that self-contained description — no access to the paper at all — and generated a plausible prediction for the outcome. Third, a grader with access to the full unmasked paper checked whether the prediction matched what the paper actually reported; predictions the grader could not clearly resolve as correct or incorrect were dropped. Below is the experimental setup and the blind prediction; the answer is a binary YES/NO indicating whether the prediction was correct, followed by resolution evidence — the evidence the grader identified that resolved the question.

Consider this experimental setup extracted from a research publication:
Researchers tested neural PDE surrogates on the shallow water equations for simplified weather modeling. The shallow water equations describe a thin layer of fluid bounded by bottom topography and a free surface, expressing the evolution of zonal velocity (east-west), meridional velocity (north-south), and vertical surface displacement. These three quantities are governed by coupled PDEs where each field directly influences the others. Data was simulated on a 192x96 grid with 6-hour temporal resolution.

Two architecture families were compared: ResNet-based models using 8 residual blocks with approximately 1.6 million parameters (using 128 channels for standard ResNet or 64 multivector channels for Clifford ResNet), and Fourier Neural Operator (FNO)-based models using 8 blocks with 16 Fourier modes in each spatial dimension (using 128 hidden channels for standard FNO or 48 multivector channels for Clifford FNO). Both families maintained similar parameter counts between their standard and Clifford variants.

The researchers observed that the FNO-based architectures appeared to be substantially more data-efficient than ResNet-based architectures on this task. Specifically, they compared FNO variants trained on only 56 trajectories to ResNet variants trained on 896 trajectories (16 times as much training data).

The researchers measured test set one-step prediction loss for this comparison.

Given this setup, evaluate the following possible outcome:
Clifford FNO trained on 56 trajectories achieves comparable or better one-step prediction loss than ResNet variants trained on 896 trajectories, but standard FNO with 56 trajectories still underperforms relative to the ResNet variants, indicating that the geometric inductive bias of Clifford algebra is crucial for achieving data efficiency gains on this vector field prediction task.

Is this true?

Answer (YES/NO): NO